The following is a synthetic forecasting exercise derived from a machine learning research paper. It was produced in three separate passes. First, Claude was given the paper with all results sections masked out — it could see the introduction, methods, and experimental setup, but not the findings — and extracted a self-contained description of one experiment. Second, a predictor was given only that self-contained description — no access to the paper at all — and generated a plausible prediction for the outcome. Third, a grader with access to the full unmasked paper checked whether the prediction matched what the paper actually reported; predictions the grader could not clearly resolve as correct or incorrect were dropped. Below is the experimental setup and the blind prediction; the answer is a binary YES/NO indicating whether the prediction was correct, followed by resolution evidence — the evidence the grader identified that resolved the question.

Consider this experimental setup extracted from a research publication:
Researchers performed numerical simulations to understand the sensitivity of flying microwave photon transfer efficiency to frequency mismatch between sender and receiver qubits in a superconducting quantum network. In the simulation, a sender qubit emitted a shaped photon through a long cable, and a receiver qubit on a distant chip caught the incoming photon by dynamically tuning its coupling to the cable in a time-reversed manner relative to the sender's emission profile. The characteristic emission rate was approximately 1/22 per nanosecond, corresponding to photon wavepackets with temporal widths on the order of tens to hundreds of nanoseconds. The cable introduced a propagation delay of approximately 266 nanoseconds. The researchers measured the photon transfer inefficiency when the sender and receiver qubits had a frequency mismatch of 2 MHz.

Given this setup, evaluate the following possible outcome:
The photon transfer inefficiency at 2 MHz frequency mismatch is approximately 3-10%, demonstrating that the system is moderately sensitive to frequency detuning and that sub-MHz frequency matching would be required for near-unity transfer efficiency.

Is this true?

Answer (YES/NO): NO